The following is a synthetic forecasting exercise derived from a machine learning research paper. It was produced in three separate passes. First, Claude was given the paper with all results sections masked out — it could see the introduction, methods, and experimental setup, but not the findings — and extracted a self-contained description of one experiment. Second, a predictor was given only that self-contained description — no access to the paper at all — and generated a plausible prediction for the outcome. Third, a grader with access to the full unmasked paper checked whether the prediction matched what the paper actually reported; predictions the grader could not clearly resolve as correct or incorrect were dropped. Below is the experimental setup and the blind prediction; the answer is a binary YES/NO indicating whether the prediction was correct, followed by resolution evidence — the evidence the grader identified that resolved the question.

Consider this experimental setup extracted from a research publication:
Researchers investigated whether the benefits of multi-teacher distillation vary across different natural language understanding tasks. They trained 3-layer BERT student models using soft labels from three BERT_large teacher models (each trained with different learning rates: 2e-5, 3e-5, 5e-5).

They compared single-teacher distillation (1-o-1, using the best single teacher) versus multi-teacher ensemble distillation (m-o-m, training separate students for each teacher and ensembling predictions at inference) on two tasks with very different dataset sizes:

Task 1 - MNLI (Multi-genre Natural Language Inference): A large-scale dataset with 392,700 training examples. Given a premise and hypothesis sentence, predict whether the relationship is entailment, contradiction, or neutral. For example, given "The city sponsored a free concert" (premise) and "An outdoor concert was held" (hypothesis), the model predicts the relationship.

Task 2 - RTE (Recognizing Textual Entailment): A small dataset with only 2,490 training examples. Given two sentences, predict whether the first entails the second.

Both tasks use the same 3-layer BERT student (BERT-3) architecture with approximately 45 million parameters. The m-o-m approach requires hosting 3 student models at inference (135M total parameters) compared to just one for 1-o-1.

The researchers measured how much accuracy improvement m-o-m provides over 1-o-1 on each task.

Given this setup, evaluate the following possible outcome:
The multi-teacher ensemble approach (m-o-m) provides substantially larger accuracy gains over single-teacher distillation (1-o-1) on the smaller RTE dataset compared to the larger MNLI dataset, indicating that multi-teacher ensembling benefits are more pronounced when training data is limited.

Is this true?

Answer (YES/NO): YES